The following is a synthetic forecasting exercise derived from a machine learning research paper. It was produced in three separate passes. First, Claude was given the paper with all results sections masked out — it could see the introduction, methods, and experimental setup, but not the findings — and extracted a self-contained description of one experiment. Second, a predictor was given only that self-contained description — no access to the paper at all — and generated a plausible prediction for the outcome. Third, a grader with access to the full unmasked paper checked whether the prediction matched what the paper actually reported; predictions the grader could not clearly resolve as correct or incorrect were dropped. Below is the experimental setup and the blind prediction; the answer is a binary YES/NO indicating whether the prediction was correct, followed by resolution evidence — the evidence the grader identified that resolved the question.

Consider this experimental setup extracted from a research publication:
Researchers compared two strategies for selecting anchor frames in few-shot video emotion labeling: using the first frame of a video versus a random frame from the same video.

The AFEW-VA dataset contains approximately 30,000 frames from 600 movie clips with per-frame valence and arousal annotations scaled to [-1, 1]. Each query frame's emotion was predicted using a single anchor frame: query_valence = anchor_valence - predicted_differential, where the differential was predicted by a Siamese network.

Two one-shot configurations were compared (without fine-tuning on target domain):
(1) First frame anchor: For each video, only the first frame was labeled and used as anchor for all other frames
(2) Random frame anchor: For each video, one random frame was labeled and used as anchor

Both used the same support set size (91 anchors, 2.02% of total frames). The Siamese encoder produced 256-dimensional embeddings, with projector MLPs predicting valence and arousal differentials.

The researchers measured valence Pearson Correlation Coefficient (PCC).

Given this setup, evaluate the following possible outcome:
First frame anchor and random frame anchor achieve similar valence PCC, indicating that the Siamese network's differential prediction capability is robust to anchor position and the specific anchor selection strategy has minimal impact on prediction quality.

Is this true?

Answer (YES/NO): NO